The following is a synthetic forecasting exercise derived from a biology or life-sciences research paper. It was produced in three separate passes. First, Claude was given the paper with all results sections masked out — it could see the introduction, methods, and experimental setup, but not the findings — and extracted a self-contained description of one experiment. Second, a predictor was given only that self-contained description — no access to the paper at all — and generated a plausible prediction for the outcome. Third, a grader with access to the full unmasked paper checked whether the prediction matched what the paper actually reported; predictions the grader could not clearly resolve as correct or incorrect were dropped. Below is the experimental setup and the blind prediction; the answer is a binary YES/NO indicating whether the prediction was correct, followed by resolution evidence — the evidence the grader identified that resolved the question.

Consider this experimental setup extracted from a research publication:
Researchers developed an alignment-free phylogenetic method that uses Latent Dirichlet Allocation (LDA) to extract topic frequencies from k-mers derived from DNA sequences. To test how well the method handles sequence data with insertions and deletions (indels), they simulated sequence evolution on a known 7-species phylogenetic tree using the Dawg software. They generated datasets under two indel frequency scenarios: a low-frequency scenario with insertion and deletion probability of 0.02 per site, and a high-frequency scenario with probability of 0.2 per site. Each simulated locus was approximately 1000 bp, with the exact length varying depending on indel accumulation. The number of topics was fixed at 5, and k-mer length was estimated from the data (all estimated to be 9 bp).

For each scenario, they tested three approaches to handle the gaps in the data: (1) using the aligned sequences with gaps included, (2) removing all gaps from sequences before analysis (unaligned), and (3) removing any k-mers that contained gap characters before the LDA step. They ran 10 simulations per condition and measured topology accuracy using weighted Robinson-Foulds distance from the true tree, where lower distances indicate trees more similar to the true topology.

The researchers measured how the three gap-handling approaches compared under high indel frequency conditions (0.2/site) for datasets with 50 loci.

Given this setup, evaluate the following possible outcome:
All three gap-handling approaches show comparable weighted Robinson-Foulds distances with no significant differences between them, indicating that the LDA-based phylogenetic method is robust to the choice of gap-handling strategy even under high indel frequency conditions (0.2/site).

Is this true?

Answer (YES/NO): NO